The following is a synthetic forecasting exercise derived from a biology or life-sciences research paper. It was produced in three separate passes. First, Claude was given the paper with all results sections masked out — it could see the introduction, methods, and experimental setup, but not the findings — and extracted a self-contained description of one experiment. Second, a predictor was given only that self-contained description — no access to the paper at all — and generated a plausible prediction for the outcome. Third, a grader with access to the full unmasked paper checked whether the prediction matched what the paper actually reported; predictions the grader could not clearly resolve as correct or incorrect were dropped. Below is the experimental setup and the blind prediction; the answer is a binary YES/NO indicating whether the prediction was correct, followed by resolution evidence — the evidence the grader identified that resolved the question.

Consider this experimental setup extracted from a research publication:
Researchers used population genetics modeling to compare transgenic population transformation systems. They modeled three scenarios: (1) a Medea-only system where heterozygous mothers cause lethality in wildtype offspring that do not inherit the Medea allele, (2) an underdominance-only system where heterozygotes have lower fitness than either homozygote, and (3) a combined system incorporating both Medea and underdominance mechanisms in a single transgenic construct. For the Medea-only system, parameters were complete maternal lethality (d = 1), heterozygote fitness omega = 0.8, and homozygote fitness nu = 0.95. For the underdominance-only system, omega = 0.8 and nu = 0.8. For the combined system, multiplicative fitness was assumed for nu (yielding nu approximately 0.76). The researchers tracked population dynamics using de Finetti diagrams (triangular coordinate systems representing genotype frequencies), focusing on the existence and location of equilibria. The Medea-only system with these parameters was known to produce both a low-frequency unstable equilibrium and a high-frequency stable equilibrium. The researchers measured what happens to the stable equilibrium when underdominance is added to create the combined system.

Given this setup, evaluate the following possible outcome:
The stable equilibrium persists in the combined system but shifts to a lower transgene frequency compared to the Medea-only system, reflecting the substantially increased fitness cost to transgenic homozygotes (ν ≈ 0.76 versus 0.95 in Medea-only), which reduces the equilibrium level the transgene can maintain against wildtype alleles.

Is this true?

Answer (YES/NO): NO